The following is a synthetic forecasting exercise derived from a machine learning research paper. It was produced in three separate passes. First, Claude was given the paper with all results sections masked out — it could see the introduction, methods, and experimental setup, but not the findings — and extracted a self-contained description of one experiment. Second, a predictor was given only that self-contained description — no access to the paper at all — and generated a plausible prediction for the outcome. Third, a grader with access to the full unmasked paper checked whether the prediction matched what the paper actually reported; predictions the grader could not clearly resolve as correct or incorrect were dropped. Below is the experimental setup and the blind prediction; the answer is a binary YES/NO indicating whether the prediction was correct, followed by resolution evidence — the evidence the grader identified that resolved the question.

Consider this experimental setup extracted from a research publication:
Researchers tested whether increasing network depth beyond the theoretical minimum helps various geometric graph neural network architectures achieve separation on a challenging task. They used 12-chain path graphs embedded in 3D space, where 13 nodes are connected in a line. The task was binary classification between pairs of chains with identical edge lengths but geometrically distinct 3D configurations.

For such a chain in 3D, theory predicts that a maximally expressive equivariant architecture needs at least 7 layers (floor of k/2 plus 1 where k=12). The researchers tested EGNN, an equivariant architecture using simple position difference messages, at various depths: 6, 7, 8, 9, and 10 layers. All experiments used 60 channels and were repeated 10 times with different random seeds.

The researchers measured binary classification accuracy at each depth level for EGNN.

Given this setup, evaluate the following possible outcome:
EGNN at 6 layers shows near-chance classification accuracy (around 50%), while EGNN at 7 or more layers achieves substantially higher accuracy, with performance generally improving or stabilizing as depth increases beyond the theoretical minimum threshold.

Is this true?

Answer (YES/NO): NO